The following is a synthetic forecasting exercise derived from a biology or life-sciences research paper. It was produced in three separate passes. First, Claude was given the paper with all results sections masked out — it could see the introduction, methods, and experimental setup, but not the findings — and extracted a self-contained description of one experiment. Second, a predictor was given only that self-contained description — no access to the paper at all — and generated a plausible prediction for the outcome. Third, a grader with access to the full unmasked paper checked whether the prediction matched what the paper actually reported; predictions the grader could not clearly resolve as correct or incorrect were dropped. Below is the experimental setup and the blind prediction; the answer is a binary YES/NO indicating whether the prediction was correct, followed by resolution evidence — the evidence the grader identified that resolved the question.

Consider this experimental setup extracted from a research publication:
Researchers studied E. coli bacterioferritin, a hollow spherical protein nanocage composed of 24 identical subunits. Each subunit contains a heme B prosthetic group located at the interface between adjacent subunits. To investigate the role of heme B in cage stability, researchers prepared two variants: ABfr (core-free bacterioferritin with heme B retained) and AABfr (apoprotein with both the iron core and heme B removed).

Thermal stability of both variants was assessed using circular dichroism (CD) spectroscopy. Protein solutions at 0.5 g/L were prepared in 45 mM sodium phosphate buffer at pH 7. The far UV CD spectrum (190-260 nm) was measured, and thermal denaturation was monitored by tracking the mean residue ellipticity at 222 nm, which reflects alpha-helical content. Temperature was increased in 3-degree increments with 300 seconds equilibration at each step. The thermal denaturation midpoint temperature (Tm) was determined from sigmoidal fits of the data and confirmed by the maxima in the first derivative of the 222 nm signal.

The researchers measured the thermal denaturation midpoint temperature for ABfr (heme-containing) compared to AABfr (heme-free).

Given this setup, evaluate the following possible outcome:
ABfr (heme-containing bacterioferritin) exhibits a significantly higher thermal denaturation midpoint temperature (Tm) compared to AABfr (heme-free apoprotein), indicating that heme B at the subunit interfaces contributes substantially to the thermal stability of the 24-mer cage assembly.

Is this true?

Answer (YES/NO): YES